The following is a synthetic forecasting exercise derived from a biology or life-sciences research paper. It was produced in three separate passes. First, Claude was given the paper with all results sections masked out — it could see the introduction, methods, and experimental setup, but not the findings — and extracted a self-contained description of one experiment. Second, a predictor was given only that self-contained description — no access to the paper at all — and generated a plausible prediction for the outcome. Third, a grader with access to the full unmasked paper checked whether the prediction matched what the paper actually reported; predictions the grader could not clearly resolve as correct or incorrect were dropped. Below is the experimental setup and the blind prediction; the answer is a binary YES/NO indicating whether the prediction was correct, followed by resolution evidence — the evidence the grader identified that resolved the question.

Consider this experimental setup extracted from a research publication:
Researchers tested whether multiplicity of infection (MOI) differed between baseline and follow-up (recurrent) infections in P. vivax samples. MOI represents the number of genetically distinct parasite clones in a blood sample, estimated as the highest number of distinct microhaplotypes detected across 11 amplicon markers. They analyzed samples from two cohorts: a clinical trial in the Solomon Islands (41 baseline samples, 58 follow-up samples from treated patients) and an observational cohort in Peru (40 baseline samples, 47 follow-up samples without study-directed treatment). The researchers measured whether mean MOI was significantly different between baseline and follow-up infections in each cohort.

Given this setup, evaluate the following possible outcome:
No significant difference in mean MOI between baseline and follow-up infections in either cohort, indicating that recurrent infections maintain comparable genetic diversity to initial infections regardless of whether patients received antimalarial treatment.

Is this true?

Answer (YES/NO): YES